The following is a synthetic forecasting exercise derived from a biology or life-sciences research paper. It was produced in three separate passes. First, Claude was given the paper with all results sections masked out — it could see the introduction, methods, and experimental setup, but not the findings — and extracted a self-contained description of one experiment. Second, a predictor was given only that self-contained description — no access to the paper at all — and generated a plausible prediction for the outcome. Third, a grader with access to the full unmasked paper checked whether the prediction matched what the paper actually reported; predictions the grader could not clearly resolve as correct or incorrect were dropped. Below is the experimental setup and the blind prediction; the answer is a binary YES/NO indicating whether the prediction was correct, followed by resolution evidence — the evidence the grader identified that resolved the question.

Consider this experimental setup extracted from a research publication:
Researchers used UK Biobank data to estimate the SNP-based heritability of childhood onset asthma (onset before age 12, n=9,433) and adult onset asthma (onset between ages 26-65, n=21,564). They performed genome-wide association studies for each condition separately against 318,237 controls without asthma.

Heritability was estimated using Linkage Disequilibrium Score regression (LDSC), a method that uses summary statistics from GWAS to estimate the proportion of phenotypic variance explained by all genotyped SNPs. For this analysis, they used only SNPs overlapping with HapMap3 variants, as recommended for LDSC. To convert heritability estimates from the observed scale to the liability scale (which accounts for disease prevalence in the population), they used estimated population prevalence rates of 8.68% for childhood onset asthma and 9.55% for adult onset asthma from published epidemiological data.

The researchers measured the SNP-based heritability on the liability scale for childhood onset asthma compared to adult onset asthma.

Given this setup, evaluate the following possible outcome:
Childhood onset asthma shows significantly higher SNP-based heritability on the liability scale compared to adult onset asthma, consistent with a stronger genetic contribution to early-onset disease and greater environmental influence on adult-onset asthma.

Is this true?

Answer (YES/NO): YES